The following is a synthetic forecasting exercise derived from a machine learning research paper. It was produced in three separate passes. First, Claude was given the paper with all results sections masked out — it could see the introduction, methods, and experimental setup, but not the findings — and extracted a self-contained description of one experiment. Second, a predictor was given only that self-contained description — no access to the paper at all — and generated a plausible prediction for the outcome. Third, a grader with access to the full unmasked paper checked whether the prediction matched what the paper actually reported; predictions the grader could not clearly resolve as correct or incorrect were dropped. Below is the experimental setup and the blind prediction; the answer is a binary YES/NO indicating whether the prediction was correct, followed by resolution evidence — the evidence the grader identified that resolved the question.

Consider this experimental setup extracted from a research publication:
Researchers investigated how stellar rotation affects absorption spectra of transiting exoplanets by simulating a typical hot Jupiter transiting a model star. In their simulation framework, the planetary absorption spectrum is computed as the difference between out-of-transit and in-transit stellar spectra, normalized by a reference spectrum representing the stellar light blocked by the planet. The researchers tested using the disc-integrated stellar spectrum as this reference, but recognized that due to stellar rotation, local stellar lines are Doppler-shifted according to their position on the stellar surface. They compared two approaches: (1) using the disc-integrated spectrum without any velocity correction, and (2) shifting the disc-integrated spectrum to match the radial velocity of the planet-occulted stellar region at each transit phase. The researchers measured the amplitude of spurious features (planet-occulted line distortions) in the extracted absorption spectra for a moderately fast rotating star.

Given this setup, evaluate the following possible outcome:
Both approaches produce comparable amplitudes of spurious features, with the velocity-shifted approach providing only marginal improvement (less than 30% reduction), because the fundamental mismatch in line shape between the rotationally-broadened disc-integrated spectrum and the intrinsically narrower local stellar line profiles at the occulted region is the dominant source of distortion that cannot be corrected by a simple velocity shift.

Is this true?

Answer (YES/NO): NO